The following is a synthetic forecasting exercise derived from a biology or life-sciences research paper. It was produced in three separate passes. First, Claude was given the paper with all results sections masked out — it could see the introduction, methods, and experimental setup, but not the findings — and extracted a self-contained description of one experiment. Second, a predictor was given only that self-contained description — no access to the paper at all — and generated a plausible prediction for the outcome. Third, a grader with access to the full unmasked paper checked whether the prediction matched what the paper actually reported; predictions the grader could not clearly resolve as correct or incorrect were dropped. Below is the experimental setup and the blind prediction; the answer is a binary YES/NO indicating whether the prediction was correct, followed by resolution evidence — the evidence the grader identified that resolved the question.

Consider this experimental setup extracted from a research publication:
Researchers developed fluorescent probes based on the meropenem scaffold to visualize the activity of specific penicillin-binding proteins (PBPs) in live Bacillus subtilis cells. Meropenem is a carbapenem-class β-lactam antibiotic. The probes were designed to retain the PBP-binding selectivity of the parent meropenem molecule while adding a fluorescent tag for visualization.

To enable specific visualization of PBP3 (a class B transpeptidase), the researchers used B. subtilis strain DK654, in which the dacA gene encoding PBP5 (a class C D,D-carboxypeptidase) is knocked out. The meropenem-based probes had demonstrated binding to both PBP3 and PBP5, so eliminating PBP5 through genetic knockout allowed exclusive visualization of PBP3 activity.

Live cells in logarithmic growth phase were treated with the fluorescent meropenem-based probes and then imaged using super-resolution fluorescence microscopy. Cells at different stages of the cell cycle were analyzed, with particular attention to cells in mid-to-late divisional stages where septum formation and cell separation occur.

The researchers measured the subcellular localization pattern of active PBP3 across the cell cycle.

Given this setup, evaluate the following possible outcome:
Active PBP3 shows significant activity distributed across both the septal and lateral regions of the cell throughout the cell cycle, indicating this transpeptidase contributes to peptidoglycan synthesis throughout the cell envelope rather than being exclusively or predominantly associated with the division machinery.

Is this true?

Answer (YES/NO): NO